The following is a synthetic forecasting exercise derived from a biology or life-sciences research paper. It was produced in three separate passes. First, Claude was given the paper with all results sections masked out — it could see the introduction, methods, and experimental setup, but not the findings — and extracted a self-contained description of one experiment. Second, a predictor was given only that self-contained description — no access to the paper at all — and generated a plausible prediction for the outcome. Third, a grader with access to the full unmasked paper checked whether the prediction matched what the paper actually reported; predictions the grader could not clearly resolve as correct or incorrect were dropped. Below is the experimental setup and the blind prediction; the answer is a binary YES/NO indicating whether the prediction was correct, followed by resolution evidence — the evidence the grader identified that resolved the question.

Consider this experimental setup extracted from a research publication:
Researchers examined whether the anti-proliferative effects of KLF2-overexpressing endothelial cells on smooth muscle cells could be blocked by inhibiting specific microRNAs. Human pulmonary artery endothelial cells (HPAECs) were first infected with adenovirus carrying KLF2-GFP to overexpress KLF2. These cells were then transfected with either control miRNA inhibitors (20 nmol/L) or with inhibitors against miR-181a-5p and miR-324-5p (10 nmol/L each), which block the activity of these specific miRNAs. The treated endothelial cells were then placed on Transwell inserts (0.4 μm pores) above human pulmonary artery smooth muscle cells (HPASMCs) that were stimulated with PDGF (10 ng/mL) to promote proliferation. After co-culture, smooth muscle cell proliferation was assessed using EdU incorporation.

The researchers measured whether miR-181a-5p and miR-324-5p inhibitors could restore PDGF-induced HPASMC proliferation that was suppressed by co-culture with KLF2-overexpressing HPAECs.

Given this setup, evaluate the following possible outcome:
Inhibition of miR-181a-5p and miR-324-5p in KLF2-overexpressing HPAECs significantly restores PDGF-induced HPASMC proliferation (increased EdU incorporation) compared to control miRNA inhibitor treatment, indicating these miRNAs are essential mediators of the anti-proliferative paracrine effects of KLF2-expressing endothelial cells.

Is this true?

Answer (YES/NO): YES